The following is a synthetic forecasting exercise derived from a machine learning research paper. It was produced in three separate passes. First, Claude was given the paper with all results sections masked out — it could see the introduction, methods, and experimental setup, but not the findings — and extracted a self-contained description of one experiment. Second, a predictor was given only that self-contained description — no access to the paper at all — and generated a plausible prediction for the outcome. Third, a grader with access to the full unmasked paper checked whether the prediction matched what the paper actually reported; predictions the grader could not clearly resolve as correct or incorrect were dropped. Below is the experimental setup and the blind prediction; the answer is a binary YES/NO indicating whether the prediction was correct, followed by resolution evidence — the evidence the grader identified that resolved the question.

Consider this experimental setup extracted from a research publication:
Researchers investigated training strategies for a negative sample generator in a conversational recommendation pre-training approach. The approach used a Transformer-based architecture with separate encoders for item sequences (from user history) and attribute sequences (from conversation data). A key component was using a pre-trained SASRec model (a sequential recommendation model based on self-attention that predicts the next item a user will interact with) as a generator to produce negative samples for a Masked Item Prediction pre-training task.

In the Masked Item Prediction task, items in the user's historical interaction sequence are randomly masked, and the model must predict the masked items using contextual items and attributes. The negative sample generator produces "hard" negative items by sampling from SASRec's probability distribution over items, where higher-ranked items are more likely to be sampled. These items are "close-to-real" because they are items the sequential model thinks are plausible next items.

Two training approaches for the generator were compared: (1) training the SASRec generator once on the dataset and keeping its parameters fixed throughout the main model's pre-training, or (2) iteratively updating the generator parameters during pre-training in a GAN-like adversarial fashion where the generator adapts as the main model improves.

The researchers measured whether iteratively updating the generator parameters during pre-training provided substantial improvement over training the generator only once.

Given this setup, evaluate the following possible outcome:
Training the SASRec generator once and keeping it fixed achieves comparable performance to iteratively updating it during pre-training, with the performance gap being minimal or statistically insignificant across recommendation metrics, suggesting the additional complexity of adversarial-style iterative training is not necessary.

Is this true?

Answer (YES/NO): YES